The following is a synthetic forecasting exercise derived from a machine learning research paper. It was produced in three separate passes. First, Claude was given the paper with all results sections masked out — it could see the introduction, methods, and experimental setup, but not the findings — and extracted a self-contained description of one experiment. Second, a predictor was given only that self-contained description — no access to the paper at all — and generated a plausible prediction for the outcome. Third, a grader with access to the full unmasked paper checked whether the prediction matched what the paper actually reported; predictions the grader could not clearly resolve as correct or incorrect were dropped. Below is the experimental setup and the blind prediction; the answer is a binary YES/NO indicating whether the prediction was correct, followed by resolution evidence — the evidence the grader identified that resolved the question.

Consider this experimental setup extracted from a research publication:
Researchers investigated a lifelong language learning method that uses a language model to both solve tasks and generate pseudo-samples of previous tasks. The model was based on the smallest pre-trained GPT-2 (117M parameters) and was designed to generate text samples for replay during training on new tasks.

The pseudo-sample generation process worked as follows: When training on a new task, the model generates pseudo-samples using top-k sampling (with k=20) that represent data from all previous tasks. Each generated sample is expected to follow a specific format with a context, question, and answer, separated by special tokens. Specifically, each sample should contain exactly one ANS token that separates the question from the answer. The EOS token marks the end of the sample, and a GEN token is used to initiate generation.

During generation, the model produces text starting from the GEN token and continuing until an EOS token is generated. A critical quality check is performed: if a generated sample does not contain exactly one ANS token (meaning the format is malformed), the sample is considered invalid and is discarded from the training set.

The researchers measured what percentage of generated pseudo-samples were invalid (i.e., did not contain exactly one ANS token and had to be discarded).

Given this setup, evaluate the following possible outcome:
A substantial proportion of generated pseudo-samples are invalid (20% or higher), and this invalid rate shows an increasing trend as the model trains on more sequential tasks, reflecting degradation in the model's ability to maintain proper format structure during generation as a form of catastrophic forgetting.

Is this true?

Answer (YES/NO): NO